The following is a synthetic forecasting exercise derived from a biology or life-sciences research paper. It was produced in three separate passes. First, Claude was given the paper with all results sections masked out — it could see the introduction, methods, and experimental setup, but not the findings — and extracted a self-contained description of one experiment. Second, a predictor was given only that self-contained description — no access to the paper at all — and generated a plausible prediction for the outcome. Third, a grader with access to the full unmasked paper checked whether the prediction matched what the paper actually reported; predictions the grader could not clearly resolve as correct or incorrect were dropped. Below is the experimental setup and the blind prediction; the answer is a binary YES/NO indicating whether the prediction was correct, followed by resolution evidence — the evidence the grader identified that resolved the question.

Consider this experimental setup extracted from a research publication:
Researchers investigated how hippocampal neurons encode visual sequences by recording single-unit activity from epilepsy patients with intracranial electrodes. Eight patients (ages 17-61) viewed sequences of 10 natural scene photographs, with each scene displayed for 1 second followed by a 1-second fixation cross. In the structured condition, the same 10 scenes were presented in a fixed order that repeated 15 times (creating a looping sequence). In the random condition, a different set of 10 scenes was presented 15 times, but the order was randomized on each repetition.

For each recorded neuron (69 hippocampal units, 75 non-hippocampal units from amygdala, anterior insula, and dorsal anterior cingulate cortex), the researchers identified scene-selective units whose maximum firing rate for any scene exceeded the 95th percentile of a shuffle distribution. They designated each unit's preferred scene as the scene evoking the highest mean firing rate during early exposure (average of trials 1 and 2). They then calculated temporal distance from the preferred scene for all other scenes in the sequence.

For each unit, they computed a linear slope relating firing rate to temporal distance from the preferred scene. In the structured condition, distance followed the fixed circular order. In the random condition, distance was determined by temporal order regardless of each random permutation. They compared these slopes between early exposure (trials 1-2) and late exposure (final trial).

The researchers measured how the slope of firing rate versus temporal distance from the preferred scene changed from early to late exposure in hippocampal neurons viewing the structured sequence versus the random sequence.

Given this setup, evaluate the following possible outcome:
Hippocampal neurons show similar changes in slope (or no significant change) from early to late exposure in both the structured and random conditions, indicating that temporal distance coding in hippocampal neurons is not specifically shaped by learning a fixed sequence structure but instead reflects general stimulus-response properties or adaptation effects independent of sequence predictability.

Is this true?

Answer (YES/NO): NO